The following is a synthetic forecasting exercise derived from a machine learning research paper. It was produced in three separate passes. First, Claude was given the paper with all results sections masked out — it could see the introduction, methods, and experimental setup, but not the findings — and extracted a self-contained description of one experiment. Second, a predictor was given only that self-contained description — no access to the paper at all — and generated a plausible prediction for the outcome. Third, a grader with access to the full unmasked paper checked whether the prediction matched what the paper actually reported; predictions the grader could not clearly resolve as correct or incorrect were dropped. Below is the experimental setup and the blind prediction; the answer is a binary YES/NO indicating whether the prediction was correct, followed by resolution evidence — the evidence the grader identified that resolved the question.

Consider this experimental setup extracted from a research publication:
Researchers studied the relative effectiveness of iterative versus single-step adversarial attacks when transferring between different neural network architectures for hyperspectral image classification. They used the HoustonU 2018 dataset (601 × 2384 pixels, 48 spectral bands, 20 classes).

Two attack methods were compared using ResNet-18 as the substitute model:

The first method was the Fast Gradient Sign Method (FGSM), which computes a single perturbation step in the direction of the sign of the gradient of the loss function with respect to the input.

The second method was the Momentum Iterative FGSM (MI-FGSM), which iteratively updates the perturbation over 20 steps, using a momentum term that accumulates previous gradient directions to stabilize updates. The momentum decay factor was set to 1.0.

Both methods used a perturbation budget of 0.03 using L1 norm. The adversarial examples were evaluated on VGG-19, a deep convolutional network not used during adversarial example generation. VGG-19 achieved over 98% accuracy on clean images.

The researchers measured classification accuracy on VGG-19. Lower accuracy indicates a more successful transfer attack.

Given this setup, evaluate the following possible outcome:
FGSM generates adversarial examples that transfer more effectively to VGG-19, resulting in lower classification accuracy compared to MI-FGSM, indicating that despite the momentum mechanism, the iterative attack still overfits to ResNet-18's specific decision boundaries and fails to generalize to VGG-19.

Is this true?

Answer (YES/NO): NO